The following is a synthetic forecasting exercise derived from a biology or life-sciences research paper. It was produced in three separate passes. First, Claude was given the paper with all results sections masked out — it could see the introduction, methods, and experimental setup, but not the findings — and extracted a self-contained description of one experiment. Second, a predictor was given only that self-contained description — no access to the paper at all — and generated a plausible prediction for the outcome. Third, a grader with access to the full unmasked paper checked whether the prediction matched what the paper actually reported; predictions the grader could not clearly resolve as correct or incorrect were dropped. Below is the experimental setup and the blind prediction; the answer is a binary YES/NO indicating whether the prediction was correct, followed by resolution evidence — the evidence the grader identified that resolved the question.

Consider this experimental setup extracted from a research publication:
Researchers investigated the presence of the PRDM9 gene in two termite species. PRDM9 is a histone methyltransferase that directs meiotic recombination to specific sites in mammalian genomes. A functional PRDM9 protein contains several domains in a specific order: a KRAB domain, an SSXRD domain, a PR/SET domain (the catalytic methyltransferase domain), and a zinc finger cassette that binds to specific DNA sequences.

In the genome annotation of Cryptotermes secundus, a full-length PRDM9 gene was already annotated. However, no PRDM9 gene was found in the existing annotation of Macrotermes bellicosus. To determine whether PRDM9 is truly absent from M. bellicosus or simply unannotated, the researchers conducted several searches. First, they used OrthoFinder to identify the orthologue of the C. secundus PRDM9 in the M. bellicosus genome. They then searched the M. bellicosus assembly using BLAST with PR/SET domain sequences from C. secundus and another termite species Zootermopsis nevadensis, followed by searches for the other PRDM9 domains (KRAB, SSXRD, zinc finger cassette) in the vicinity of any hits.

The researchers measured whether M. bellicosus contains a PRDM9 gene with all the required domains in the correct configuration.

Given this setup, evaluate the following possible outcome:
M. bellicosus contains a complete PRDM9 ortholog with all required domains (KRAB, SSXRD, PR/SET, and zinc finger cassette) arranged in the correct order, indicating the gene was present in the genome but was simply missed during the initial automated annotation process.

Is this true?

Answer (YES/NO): YES